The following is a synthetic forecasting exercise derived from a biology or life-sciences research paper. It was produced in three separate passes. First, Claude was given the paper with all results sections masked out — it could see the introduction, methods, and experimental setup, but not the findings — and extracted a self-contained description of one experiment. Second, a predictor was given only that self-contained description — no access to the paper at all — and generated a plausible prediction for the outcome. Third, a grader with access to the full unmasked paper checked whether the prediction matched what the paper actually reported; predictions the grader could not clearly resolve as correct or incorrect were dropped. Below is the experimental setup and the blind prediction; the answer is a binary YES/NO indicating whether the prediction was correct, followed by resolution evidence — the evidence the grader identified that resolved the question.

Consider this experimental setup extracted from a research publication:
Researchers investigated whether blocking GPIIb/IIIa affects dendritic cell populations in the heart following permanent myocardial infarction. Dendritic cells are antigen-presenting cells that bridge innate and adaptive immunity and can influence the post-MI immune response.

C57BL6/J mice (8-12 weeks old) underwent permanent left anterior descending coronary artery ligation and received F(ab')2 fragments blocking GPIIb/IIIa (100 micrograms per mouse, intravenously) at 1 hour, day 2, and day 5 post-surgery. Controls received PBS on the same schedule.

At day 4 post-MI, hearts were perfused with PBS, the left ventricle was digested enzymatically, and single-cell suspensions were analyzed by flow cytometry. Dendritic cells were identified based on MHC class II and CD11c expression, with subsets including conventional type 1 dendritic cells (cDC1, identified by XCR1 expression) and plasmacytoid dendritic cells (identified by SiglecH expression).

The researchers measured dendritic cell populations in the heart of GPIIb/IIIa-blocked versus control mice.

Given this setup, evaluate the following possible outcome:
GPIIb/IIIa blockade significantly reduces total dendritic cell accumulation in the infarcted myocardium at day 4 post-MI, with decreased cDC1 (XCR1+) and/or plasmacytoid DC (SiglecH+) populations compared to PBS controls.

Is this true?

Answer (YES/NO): NO